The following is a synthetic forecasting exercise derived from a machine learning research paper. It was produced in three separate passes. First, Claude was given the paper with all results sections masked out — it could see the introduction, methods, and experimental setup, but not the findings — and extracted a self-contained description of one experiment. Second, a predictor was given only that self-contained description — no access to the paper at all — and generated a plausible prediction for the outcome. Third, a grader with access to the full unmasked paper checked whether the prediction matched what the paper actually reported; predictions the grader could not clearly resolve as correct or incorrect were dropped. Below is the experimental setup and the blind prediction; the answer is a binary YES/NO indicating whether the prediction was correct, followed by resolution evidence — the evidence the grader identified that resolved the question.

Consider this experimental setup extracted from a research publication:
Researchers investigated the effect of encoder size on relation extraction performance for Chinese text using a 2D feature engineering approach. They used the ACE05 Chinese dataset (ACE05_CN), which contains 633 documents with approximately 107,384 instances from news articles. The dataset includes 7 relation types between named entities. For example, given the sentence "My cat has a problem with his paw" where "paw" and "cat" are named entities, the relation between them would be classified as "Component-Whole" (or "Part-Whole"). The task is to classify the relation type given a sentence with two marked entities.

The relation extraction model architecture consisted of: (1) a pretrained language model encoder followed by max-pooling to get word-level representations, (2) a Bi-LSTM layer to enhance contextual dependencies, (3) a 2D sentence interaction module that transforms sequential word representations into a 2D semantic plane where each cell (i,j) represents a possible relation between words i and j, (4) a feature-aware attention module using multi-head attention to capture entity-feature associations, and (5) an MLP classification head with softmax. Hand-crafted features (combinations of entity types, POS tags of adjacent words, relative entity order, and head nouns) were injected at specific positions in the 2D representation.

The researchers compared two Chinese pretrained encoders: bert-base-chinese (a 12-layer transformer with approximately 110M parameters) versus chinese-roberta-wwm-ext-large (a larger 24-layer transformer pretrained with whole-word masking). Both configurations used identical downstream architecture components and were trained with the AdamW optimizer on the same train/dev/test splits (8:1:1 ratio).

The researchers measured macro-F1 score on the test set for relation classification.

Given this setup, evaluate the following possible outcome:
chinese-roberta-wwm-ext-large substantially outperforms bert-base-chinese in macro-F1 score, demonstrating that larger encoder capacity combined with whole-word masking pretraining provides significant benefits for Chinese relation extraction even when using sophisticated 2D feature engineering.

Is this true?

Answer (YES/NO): NO